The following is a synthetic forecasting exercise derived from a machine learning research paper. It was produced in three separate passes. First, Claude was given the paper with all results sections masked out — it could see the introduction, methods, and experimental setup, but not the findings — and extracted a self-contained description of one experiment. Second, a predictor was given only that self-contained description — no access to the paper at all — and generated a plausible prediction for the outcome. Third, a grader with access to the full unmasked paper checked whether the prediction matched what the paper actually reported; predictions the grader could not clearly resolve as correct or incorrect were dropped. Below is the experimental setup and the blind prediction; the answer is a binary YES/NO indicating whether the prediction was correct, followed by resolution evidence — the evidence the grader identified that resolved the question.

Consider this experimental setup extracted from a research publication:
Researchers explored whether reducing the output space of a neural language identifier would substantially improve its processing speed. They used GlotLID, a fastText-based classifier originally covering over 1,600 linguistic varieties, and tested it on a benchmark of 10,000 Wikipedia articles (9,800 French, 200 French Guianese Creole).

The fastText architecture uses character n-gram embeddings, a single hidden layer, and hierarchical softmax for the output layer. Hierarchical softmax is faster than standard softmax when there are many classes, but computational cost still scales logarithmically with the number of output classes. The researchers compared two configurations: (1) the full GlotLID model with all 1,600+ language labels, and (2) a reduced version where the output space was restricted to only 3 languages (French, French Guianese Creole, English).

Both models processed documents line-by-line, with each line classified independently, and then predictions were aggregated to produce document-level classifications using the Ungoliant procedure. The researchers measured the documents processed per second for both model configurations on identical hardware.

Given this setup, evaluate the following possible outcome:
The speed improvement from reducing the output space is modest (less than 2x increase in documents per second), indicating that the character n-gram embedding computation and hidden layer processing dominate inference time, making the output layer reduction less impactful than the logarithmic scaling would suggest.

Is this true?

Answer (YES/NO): NO